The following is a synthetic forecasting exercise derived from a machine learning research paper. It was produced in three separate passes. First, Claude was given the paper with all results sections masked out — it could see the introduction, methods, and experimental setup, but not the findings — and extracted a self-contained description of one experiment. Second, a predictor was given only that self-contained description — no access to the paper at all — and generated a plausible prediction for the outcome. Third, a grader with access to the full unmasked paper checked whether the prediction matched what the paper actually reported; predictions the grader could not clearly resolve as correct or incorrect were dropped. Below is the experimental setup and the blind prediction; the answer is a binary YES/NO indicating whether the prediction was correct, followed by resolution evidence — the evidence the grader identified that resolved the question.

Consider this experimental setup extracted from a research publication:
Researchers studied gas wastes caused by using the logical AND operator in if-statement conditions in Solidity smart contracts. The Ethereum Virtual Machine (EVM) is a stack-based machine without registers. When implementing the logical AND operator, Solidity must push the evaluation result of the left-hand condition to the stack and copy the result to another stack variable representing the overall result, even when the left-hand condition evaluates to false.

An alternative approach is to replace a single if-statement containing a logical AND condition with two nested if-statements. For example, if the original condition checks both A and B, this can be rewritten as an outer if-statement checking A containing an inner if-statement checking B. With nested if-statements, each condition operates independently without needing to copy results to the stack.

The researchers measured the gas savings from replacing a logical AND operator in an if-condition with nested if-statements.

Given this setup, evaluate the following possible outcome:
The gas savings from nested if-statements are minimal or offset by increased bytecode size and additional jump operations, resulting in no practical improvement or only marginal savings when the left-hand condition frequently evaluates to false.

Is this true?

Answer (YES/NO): NO